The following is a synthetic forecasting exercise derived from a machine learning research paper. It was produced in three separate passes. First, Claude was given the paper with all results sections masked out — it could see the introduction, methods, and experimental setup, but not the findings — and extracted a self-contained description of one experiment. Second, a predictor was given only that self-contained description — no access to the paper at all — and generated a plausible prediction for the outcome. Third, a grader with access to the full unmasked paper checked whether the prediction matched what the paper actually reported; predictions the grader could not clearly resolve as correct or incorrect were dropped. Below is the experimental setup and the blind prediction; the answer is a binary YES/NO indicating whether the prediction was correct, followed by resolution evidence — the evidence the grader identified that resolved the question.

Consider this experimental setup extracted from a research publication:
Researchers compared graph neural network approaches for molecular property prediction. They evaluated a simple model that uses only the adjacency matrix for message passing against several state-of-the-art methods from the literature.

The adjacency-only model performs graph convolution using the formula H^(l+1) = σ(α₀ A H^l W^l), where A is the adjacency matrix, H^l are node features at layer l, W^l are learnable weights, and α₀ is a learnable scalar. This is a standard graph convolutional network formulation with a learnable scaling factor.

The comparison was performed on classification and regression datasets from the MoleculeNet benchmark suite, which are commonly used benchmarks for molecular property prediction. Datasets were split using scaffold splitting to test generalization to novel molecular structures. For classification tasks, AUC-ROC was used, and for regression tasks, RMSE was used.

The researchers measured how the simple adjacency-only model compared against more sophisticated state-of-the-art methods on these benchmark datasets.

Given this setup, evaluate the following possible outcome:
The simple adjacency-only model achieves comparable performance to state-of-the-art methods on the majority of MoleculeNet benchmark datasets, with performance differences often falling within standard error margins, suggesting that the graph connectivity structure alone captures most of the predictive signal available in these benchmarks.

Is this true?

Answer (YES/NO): NO